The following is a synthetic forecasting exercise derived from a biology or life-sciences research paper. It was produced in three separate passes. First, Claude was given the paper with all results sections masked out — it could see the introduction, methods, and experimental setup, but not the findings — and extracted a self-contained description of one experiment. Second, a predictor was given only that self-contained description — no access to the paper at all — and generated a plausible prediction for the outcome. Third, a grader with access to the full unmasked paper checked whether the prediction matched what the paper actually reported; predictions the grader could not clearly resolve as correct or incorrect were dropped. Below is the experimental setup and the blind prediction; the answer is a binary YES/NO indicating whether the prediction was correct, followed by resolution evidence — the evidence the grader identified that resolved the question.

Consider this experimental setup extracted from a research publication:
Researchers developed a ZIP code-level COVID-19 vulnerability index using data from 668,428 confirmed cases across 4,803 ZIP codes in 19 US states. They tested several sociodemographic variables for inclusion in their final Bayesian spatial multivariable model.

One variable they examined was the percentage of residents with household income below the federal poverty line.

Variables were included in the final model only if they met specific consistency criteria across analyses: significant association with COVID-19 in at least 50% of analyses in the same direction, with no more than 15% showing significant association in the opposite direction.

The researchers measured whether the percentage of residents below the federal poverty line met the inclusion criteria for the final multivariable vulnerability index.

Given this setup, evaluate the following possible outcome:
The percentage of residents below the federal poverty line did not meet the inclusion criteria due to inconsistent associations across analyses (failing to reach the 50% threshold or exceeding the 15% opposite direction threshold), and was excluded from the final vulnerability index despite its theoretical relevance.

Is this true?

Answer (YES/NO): YES